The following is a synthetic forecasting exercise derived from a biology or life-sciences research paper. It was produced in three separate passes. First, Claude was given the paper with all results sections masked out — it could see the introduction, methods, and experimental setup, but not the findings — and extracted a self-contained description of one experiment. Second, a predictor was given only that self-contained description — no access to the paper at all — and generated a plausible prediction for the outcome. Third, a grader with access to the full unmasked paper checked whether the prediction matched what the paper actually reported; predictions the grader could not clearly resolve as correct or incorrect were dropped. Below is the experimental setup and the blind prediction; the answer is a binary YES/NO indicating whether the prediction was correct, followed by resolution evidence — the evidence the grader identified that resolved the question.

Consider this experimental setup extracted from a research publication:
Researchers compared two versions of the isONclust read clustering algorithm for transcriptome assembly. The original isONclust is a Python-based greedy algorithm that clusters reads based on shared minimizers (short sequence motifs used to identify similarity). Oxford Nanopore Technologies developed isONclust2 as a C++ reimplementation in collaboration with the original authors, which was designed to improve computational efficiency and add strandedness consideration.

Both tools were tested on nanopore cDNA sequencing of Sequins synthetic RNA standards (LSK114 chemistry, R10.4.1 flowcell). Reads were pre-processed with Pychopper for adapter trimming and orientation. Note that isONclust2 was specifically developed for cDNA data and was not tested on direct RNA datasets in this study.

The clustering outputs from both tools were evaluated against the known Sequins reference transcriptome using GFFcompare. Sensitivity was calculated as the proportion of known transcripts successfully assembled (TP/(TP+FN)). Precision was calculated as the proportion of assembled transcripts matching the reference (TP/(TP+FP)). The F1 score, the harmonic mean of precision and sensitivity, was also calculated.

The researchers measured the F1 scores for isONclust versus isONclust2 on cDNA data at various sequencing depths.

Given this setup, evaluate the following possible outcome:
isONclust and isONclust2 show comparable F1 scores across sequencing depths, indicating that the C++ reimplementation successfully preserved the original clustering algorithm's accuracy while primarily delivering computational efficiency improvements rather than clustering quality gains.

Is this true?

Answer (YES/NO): NO